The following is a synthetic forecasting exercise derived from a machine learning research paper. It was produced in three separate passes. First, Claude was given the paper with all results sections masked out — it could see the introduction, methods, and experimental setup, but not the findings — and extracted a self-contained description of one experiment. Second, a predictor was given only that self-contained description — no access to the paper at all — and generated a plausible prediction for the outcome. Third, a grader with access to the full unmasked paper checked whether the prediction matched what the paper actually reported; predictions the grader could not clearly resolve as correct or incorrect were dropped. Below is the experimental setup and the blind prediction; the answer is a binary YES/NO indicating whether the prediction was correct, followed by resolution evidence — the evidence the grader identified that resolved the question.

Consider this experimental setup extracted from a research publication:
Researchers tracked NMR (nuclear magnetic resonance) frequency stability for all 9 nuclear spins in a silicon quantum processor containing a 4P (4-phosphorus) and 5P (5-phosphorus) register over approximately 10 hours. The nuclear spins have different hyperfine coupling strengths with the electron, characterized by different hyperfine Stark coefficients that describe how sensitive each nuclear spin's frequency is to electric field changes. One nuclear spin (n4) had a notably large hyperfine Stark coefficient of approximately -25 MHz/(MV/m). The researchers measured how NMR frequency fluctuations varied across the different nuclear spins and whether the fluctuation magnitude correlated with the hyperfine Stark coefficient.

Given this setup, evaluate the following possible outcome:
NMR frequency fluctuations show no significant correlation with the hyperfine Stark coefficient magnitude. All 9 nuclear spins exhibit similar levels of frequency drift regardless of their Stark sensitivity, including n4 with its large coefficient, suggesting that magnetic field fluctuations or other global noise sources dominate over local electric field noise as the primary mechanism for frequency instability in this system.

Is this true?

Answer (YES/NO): NO